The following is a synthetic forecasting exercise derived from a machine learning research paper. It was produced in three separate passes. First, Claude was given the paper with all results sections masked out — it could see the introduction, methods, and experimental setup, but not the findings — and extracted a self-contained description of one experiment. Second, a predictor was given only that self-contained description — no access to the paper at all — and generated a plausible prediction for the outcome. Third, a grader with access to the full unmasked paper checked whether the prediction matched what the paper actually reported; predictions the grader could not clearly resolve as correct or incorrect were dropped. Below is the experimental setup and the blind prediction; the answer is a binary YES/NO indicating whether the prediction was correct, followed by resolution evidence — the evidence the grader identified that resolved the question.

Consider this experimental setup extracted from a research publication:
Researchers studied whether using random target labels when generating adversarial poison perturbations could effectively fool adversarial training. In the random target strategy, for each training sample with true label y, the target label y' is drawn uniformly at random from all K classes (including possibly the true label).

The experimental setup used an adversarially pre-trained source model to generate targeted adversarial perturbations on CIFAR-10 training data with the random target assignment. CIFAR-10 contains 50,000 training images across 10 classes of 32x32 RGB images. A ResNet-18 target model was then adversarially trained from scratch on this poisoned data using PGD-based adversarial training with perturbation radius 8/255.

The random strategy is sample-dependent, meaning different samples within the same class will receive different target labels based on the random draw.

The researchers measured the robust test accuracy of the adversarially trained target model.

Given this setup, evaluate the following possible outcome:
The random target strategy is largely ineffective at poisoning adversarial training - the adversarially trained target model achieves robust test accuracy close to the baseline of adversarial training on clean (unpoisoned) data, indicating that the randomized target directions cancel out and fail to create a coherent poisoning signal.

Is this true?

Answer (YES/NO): YES